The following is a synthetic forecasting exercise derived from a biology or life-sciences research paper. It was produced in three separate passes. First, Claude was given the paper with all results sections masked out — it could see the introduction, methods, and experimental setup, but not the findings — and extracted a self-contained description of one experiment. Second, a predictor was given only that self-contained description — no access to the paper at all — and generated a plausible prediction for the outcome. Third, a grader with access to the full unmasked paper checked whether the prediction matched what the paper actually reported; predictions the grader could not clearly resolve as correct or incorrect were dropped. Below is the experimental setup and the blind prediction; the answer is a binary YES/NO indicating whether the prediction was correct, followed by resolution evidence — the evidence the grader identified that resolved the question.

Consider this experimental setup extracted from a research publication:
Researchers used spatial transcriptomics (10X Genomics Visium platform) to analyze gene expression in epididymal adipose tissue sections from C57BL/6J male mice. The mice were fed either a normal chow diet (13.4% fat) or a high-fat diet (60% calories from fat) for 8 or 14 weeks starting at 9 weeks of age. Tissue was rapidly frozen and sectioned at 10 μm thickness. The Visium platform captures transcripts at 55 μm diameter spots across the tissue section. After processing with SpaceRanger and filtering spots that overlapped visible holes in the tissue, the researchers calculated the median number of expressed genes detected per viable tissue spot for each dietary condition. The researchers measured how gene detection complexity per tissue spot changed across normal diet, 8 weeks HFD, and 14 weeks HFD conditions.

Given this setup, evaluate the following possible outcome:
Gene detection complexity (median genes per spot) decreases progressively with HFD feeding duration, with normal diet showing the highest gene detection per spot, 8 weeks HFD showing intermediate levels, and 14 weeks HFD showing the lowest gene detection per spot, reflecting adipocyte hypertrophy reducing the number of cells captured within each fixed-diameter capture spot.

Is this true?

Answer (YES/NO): NO